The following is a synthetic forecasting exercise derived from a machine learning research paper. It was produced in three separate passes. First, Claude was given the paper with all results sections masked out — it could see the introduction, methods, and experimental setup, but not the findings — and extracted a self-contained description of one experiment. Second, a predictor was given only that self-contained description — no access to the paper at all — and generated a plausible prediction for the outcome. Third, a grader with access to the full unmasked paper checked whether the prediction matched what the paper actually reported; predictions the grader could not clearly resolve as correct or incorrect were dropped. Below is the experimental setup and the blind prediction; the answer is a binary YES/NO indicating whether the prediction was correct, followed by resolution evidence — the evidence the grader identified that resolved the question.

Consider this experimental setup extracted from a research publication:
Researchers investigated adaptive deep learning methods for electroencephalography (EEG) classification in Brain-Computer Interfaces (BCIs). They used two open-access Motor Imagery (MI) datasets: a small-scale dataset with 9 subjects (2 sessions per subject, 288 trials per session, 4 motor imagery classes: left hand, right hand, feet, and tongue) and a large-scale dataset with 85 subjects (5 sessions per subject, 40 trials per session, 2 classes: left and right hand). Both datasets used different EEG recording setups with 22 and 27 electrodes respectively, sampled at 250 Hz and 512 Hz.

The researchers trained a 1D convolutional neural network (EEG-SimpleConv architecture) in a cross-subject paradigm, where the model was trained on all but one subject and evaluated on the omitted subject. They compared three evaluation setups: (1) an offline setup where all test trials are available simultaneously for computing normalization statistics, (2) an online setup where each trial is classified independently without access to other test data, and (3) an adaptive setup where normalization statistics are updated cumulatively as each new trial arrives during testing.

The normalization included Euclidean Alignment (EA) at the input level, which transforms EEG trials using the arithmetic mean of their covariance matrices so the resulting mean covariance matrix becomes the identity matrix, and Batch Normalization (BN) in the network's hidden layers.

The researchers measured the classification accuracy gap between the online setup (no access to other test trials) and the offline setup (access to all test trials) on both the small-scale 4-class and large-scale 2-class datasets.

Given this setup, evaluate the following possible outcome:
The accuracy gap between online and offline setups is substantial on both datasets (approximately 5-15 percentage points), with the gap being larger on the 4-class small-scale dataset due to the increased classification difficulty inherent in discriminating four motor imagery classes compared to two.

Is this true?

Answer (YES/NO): YES